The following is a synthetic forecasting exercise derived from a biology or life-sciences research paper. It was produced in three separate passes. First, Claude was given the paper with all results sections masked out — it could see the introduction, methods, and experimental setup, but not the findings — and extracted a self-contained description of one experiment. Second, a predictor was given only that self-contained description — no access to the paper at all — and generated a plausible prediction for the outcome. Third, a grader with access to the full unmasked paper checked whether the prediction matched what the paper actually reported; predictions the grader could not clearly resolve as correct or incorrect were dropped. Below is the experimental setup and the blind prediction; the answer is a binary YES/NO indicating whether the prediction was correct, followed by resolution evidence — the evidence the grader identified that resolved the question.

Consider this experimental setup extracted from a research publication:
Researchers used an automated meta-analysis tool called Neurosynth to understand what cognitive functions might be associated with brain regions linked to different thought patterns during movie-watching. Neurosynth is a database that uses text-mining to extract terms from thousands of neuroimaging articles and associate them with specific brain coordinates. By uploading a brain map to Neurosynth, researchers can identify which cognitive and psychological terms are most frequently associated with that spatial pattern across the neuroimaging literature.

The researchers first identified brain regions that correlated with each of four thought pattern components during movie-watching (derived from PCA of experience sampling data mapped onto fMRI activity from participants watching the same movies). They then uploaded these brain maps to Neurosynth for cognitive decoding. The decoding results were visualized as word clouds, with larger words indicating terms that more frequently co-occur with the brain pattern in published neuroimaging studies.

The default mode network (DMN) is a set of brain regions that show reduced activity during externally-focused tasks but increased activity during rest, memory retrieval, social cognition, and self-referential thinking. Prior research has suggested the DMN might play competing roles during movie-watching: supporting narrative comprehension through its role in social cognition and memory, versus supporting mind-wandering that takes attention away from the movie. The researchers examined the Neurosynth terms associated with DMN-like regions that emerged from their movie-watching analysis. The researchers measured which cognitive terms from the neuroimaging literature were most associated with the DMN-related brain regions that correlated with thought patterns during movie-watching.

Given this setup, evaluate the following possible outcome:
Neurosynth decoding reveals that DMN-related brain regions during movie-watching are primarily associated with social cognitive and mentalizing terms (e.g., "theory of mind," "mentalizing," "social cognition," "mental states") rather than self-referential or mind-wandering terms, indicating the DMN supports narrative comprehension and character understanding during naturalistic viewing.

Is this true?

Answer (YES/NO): NO